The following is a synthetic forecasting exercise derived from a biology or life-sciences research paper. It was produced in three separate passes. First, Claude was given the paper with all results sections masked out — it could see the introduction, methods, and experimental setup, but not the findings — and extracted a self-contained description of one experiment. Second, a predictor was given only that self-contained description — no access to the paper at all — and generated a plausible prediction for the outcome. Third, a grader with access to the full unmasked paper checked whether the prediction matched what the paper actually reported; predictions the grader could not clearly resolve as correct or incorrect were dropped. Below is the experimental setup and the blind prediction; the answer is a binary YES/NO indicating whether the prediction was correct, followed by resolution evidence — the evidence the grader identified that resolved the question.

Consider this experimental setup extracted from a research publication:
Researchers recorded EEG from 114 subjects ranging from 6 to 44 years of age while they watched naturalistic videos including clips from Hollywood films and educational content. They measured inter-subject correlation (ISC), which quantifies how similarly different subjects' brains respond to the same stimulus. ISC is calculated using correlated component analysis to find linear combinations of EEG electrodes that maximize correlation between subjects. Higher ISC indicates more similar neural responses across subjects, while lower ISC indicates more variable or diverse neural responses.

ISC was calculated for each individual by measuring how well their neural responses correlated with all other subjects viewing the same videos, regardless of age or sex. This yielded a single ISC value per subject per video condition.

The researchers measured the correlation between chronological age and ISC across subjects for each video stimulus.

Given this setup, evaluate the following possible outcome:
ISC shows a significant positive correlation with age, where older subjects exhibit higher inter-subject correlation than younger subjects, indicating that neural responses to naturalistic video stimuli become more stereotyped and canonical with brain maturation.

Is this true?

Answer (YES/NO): NO